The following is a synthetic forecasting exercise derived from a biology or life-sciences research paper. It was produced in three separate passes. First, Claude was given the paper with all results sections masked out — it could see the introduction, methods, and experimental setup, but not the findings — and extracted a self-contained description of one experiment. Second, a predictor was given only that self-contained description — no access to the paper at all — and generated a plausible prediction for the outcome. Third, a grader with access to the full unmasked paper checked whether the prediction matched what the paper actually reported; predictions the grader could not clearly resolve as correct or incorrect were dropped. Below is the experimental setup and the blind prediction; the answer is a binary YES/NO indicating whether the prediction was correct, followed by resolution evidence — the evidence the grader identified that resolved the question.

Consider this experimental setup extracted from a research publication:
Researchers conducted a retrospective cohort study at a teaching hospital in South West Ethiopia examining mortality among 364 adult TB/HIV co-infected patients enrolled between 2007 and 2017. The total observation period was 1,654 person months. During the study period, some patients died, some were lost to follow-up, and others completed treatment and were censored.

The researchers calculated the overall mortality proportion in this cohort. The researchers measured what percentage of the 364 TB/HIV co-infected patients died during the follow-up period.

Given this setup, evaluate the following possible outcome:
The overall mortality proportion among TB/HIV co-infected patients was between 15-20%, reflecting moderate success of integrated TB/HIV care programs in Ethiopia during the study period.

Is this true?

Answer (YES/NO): NO